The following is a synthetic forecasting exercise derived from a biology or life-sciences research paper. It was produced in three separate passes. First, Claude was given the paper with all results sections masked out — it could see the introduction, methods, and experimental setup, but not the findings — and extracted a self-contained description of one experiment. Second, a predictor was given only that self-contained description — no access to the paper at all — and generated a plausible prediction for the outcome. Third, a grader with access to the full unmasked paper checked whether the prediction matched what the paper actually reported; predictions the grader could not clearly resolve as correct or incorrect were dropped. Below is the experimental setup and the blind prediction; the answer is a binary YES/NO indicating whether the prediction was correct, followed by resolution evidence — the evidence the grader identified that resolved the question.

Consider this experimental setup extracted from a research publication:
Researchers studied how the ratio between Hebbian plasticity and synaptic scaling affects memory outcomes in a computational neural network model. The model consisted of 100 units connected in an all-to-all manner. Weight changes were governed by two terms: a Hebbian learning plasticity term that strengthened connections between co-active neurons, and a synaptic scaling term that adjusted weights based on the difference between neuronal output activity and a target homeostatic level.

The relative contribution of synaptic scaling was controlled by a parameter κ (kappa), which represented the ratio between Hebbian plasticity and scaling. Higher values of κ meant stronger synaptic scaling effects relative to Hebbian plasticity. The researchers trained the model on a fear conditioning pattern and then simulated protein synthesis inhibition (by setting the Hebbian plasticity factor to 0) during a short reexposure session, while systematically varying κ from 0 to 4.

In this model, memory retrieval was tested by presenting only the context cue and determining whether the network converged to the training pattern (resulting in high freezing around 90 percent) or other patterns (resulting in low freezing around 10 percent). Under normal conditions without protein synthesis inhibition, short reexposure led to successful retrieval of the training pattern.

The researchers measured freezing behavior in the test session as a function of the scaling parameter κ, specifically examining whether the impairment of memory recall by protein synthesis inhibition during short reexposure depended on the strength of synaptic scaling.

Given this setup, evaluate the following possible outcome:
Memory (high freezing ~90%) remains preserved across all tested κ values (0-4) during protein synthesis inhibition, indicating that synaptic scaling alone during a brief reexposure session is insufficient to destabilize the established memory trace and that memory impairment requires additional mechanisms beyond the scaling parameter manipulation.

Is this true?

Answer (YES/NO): NO